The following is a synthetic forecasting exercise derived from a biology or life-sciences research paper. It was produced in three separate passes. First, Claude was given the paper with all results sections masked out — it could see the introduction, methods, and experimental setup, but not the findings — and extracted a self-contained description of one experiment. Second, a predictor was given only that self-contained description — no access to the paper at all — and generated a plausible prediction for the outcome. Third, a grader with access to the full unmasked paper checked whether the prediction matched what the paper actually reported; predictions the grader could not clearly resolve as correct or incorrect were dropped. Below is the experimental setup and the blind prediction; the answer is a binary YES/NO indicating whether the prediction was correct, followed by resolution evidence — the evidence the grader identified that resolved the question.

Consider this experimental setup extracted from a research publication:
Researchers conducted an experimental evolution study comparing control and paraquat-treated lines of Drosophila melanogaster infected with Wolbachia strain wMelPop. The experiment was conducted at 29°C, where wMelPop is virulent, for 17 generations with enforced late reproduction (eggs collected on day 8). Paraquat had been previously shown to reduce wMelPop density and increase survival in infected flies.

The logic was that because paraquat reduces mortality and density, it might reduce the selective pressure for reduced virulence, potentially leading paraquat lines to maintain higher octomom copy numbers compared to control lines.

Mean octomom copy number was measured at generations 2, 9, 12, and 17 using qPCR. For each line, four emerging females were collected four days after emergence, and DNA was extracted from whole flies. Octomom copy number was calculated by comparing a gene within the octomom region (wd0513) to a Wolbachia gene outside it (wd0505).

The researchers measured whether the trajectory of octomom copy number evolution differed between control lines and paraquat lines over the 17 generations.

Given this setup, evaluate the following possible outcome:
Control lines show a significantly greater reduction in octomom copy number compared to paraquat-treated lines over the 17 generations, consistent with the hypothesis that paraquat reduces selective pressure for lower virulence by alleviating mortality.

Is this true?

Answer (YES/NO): NO